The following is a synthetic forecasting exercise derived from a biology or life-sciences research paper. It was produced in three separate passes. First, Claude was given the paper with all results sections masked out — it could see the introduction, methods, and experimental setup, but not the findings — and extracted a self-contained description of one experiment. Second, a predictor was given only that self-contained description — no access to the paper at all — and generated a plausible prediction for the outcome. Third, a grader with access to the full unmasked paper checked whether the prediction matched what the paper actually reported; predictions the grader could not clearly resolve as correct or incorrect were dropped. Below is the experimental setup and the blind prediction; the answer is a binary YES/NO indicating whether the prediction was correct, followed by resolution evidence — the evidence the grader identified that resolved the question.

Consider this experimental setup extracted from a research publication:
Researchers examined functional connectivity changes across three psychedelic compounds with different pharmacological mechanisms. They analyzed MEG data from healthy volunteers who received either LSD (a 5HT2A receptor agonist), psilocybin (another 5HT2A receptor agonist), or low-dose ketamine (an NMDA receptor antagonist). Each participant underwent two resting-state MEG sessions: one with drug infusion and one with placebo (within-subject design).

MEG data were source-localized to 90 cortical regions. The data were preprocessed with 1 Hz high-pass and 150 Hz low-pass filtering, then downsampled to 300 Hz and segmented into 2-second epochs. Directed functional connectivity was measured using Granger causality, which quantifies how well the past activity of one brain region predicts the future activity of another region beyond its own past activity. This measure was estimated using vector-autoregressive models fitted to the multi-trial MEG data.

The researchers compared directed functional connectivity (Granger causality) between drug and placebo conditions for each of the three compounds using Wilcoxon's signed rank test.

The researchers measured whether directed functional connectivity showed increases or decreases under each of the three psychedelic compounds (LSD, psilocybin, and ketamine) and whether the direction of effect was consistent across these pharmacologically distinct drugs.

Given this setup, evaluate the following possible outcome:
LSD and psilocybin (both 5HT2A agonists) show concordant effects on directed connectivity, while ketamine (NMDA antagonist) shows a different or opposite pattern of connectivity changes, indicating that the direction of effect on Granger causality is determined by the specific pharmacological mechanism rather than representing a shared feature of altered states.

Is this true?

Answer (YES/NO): NO